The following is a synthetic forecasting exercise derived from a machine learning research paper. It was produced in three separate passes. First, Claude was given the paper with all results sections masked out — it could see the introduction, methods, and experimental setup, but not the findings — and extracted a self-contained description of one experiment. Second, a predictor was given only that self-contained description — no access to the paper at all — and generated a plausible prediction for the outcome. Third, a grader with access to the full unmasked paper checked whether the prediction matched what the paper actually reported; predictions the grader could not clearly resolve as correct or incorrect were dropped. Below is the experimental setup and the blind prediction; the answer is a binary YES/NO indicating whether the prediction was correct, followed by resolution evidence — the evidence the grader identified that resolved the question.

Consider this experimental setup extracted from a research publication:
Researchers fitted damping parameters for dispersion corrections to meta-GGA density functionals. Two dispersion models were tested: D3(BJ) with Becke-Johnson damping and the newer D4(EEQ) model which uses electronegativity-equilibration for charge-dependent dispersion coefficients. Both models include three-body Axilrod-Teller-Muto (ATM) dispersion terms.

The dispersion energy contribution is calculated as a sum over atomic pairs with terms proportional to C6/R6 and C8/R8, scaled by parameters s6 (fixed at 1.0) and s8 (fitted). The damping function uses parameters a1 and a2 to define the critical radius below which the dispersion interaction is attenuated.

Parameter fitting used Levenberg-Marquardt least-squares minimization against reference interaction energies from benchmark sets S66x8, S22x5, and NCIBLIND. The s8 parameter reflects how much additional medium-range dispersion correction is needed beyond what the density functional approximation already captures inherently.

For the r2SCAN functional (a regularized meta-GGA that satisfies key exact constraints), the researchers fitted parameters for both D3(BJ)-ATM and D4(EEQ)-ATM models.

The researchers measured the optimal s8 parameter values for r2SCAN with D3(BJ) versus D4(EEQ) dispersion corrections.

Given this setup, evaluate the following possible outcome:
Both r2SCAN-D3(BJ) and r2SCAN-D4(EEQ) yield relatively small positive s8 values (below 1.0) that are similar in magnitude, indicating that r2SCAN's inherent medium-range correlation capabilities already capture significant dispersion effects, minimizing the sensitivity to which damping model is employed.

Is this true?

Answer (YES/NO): NO